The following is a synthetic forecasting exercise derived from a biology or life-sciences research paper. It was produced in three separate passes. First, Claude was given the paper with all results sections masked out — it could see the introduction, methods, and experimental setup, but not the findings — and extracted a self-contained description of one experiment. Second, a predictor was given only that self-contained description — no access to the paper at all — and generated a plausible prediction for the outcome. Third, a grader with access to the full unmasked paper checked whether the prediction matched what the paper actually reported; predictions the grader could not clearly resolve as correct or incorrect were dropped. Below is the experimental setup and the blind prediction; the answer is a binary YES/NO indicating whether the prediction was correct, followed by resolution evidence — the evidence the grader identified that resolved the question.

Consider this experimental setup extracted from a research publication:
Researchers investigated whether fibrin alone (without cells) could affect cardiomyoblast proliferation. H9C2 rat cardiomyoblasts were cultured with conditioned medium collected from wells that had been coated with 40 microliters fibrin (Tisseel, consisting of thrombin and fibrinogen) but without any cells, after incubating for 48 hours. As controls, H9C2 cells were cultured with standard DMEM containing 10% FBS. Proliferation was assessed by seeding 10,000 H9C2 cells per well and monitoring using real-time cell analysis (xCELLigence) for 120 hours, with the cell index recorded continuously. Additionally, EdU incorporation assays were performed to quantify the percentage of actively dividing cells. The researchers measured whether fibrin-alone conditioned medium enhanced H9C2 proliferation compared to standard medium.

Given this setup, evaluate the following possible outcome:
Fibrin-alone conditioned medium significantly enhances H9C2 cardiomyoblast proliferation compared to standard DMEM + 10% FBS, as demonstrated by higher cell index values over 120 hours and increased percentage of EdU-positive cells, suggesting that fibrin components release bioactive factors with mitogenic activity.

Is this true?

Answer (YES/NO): NO